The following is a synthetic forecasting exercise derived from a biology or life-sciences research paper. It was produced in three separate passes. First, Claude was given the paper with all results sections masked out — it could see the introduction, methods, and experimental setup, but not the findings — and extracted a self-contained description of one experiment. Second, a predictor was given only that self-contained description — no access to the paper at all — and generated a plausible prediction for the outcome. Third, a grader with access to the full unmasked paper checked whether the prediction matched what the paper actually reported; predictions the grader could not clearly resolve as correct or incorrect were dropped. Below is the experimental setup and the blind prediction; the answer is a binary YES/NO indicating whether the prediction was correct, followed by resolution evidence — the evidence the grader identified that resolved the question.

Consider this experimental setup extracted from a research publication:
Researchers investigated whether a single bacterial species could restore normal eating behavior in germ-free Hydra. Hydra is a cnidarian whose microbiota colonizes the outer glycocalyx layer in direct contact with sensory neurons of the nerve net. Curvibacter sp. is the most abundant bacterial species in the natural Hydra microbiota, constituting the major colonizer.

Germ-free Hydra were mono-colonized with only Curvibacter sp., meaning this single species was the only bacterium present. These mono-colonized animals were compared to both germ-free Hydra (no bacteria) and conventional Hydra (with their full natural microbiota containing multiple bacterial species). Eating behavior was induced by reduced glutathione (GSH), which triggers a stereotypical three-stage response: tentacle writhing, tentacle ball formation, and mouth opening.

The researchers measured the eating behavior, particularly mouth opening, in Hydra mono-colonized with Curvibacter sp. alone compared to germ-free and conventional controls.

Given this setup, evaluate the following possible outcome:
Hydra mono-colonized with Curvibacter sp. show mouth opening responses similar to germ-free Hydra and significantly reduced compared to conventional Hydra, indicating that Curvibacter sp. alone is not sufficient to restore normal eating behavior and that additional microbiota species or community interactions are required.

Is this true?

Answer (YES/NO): NO